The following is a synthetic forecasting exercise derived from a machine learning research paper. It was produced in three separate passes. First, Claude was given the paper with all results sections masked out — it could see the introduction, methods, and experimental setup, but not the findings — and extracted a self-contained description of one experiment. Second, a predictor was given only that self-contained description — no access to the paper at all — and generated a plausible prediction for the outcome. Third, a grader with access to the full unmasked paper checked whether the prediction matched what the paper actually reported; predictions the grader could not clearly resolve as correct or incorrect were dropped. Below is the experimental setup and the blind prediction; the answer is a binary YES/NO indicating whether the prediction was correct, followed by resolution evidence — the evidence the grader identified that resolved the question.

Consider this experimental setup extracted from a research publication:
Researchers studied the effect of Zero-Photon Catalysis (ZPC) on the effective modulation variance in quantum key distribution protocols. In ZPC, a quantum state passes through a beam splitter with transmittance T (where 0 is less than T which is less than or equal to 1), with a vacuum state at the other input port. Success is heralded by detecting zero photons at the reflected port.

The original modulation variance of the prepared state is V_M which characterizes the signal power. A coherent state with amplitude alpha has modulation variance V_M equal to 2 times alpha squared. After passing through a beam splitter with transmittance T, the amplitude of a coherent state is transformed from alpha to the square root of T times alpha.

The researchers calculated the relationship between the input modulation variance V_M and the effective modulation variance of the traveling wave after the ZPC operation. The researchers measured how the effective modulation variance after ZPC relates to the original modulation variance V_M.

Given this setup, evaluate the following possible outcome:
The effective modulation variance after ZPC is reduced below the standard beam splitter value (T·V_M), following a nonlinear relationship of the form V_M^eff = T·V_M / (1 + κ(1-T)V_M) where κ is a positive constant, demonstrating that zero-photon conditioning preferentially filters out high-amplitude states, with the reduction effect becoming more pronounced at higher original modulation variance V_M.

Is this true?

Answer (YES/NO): NO